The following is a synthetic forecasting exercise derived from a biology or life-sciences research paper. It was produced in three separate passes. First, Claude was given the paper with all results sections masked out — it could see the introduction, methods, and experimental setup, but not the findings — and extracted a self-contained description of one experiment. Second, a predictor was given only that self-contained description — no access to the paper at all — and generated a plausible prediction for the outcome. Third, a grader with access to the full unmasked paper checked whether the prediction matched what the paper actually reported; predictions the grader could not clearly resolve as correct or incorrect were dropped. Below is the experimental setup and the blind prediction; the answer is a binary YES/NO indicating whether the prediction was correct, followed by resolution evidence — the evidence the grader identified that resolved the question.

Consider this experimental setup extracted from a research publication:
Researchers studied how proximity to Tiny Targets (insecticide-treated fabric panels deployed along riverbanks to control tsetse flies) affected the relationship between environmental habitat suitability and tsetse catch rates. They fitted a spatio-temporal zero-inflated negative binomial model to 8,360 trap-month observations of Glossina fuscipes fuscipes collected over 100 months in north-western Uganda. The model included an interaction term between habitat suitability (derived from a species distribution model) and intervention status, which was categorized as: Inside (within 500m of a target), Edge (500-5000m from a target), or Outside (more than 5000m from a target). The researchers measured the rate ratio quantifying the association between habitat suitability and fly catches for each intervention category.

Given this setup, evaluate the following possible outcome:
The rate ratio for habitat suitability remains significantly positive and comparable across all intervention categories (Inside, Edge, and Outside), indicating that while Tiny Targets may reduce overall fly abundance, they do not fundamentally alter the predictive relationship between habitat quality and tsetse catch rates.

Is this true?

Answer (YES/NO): NO